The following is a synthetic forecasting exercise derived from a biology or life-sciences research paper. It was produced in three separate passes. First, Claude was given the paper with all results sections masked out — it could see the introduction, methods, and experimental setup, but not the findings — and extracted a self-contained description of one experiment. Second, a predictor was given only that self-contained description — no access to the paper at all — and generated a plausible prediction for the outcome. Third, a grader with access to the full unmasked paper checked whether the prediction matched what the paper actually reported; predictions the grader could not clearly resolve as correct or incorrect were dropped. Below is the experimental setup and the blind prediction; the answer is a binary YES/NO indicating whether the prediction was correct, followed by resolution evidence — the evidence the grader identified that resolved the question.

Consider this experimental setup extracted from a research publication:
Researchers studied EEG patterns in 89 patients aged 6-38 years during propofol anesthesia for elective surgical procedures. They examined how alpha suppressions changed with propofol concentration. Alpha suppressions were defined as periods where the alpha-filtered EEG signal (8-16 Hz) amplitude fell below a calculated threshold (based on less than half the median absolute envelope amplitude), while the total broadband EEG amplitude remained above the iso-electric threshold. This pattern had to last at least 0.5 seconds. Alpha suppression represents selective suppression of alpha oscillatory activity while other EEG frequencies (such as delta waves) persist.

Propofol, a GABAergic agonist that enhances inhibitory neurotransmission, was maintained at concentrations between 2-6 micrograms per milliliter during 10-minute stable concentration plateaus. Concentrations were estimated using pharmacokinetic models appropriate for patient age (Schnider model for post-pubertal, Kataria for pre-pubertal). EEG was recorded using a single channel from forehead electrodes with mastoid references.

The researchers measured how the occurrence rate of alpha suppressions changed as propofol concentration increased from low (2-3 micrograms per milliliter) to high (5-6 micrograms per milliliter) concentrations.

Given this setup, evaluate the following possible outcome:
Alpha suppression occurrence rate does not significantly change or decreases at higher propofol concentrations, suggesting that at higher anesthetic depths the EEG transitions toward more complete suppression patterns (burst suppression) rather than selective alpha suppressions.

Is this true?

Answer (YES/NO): NO